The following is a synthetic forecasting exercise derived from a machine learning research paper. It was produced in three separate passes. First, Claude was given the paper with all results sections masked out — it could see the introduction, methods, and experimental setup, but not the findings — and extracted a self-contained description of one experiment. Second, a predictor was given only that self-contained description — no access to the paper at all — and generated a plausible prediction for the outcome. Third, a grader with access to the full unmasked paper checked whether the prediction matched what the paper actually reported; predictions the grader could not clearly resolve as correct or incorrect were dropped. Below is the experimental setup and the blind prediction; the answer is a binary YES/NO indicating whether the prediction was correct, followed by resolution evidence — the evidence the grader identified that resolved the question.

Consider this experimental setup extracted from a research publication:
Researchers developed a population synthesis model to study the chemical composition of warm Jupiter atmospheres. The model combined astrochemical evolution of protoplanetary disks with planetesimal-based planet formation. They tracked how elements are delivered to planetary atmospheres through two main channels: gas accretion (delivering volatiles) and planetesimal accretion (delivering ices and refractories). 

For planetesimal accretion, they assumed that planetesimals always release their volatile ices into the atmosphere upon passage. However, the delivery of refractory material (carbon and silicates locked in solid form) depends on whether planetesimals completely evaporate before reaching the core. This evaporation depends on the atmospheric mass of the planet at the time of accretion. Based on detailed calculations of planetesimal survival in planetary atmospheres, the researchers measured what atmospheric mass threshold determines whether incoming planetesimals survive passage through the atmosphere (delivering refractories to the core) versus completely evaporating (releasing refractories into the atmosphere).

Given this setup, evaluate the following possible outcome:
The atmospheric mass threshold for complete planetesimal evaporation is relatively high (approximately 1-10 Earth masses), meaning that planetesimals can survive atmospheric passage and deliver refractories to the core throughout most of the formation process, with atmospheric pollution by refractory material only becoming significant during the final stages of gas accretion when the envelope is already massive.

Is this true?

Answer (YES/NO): YES